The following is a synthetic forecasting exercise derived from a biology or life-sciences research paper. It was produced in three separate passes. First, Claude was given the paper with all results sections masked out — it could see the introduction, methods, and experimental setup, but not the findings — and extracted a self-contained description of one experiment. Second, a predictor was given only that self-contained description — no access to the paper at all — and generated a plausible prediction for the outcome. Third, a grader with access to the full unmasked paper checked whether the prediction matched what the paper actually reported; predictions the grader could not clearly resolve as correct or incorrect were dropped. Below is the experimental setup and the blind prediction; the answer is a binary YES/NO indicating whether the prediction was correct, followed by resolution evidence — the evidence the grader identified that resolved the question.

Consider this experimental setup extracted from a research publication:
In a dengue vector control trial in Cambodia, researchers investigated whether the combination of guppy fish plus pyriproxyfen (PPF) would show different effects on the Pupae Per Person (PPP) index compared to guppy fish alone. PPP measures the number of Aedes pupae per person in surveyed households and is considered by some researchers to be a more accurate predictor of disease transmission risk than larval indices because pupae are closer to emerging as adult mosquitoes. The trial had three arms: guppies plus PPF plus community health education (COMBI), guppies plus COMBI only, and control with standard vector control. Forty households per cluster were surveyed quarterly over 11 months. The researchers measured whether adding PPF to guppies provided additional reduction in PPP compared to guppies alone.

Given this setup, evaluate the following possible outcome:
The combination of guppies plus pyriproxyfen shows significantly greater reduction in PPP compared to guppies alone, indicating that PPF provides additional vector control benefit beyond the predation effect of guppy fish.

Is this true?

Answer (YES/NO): NO